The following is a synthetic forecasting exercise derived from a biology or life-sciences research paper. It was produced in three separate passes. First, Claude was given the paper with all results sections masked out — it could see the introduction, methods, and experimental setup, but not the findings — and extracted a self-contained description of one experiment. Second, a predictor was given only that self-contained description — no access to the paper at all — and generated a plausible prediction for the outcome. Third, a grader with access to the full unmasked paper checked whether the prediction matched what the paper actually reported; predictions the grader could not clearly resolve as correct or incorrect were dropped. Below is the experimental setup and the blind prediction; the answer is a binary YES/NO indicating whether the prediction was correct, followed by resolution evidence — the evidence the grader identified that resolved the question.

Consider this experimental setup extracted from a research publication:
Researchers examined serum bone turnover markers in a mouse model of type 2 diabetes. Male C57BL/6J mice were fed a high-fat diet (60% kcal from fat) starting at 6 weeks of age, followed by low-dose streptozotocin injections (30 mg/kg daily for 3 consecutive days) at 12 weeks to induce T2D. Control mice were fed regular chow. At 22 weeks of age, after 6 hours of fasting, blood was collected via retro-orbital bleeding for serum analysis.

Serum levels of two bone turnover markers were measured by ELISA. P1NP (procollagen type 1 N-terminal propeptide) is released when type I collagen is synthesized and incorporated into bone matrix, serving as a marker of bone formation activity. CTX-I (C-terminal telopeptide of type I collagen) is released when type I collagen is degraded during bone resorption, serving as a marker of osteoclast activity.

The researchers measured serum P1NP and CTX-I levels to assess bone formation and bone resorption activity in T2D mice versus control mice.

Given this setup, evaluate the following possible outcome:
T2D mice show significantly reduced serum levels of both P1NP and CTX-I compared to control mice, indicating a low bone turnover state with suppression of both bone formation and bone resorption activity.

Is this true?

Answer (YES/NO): YES